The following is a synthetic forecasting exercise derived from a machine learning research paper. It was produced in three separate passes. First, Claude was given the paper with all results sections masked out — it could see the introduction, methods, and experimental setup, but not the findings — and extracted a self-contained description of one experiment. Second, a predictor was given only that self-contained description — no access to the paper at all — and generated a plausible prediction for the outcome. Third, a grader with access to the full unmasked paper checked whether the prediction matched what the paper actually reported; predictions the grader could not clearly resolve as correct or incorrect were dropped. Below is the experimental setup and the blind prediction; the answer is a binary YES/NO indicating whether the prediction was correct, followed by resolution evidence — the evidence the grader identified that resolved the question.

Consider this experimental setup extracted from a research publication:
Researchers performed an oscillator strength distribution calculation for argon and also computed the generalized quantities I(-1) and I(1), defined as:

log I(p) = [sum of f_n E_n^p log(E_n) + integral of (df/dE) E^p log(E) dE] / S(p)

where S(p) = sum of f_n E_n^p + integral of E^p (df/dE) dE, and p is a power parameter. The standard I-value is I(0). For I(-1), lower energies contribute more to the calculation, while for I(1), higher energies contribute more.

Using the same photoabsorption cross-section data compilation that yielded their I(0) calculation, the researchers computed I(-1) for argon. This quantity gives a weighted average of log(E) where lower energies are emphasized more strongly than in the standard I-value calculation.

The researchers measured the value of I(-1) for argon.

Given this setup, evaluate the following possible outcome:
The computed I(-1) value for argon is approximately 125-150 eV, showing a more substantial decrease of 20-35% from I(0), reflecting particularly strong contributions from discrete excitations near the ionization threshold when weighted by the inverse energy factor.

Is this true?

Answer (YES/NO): NO